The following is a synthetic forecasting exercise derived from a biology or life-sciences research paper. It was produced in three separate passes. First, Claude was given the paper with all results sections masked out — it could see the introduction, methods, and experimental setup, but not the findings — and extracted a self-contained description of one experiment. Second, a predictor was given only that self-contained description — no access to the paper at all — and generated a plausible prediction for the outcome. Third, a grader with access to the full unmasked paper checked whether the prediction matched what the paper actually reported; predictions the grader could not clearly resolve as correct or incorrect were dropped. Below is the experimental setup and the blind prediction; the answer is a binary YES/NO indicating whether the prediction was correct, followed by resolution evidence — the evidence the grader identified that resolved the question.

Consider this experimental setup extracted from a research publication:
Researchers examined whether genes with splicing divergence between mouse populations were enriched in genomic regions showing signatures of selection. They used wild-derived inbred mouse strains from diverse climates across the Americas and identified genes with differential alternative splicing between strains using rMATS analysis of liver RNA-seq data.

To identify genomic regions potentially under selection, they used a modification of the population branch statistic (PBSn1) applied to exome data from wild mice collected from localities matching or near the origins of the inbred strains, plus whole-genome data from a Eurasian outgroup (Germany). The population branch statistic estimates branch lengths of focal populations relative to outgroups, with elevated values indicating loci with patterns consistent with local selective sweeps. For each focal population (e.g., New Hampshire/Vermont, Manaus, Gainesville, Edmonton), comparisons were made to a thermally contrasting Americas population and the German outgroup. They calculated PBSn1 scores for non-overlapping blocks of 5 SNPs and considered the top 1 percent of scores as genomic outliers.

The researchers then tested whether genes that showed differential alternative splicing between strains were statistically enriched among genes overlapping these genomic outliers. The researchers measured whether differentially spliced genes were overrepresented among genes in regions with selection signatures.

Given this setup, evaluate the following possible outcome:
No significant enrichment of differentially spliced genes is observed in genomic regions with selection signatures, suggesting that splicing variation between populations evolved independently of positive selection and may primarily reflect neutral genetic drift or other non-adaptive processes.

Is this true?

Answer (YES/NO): YES